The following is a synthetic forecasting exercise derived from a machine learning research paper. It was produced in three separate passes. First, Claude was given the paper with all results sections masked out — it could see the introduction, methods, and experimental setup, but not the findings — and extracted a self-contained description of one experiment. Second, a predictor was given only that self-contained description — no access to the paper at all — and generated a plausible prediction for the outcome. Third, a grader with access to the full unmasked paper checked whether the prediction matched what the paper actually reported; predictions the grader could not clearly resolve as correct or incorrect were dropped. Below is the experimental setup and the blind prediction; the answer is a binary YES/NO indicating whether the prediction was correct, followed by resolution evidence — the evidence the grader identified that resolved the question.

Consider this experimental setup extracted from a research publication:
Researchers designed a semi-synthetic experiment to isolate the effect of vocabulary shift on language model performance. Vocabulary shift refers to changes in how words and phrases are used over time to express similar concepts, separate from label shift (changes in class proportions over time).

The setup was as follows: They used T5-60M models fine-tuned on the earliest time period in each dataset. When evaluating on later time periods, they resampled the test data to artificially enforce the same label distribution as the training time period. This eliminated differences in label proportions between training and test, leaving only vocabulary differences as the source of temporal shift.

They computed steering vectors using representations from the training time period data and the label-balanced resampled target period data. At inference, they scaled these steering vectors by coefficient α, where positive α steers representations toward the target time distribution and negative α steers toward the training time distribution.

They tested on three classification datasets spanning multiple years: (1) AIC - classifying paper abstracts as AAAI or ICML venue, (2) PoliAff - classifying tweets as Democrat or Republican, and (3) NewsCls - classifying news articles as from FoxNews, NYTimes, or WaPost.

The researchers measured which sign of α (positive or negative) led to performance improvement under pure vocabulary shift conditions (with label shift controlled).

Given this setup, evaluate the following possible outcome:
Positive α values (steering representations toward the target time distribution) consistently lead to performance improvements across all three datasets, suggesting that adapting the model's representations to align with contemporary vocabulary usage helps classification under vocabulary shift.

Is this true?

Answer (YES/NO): NO